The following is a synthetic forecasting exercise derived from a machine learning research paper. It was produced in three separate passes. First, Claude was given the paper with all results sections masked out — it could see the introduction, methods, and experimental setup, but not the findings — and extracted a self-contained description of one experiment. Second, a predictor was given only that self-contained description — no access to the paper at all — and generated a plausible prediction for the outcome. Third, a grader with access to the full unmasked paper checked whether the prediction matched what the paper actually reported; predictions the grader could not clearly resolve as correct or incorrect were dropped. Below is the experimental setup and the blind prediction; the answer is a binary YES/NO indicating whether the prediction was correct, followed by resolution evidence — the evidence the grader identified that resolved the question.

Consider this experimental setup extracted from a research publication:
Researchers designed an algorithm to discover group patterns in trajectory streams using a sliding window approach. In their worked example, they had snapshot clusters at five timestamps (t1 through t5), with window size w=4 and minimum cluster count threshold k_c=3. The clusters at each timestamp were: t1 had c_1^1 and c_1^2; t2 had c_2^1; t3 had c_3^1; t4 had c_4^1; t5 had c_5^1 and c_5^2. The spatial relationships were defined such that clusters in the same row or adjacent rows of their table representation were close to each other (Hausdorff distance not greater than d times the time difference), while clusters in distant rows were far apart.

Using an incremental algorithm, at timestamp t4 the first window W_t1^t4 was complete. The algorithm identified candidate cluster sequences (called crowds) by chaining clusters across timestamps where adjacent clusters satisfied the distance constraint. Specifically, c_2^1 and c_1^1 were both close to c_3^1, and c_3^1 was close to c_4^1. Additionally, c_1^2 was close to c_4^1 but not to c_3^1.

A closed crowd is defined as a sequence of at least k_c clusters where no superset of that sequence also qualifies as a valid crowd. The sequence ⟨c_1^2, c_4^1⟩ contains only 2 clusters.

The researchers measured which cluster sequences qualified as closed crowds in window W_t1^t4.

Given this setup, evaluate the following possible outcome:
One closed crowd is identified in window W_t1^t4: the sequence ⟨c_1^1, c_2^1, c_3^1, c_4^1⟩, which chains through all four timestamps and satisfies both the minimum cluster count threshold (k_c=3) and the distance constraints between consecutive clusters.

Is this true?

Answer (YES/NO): NO